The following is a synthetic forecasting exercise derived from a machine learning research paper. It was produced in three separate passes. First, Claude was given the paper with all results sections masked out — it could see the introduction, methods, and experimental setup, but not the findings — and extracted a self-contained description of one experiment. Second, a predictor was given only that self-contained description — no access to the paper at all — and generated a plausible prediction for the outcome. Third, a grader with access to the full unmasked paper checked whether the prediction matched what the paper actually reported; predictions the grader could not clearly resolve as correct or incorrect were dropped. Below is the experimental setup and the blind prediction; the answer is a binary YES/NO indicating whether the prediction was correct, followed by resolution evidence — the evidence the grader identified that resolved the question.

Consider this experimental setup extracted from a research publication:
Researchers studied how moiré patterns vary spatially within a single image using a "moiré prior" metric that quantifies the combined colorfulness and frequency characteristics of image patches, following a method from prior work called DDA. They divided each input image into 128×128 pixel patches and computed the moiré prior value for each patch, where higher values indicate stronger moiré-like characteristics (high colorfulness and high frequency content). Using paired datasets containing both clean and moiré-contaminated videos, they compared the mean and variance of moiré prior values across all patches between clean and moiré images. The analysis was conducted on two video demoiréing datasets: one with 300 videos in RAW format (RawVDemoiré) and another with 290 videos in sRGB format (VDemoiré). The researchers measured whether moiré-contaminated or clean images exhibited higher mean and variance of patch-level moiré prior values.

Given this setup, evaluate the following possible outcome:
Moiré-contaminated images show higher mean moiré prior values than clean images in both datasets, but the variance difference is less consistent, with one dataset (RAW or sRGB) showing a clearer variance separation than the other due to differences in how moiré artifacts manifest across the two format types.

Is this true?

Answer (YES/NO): YES